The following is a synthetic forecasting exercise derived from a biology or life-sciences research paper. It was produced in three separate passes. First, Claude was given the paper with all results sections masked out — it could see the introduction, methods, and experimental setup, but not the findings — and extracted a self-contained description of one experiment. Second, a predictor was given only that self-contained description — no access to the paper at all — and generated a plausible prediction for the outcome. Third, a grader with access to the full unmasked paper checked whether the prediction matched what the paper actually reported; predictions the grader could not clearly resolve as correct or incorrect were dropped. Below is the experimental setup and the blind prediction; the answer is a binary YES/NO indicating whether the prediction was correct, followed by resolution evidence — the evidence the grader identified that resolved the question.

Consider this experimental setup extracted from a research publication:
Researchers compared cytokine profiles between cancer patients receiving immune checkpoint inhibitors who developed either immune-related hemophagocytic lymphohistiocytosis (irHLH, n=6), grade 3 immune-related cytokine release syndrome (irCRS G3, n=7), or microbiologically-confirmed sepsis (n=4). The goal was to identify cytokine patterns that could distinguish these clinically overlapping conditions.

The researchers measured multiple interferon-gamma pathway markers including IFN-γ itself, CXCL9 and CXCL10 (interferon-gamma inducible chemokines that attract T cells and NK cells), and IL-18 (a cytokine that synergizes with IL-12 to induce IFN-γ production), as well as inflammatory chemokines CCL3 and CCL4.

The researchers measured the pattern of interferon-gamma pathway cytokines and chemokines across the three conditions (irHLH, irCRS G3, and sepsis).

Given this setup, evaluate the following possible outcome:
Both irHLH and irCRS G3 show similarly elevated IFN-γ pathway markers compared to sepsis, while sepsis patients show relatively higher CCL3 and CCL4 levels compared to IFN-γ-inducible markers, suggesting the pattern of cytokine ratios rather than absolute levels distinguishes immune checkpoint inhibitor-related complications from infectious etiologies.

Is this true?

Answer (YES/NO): NO